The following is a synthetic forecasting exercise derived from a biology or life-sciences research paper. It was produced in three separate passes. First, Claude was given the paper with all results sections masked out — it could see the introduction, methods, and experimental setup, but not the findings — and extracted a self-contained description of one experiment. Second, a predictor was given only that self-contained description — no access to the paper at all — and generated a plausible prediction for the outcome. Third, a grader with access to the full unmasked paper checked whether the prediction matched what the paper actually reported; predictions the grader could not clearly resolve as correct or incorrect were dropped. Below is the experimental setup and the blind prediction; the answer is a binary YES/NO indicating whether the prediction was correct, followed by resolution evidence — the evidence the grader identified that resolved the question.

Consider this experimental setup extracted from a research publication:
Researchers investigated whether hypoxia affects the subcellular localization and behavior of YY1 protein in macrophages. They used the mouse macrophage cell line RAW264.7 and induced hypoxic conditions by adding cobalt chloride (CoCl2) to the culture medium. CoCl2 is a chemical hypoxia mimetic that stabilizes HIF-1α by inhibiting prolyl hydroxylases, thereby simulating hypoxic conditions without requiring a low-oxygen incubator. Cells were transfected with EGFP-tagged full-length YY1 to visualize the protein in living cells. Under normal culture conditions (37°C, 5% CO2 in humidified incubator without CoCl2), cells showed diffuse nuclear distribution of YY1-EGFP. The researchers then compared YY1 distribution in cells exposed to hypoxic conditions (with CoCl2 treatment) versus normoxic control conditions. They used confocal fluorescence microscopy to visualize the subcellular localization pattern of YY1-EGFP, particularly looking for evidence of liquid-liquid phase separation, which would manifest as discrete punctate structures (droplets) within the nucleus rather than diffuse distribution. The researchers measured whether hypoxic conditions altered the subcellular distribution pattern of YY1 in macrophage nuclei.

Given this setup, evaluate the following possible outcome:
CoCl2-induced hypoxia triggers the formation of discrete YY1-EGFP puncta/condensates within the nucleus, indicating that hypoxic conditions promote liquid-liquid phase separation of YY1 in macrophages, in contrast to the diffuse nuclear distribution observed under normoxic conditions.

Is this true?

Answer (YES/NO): YES